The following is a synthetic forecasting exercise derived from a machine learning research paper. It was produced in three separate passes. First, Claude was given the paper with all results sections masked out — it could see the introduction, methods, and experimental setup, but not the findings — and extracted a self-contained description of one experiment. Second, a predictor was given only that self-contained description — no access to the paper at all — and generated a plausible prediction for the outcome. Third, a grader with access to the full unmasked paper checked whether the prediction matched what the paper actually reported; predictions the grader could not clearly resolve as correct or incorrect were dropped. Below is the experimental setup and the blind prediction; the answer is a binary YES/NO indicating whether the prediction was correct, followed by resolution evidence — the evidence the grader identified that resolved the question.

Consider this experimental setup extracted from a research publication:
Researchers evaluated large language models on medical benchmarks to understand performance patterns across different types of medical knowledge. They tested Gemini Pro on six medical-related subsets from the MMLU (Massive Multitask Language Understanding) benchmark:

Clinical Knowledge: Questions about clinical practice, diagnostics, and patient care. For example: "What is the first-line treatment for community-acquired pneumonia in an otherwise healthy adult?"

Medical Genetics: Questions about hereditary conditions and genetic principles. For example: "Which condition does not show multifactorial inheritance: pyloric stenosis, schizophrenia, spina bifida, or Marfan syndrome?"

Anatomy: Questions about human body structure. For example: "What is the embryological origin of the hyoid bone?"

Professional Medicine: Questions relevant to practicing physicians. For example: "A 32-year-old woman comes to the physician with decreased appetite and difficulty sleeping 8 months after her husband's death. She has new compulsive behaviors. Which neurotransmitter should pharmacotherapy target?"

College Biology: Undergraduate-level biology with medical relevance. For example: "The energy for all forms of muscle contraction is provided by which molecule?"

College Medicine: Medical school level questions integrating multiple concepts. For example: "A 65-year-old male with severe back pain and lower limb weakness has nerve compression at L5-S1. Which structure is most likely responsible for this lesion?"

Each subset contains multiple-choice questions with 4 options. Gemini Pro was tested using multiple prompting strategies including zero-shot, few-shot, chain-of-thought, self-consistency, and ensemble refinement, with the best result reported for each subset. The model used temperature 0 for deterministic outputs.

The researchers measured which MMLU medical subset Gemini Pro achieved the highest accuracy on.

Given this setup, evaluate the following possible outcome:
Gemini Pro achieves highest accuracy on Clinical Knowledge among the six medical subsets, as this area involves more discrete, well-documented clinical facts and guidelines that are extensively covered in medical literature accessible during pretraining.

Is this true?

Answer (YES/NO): NO